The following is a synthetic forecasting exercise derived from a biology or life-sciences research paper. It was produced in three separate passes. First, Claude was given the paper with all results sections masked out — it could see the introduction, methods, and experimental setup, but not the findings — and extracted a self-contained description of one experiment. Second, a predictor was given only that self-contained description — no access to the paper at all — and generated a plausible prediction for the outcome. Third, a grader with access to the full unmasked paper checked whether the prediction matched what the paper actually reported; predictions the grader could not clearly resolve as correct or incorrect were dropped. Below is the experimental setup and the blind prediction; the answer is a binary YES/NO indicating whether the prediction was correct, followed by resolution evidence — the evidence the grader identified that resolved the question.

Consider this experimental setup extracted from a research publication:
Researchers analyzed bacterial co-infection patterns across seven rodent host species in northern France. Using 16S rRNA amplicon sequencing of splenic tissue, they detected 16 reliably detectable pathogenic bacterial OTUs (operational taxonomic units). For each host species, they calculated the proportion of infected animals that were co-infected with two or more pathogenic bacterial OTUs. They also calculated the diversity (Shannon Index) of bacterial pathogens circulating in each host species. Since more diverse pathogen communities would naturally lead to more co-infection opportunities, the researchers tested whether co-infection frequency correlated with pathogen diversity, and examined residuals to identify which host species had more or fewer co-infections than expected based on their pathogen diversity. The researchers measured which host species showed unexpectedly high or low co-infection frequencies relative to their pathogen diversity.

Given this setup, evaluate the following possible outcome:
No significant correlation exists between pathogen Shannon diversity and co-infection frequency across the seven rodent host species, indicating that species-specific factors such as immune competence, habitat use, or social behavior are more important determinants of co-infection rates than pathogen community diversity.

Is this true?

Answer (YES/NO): NO